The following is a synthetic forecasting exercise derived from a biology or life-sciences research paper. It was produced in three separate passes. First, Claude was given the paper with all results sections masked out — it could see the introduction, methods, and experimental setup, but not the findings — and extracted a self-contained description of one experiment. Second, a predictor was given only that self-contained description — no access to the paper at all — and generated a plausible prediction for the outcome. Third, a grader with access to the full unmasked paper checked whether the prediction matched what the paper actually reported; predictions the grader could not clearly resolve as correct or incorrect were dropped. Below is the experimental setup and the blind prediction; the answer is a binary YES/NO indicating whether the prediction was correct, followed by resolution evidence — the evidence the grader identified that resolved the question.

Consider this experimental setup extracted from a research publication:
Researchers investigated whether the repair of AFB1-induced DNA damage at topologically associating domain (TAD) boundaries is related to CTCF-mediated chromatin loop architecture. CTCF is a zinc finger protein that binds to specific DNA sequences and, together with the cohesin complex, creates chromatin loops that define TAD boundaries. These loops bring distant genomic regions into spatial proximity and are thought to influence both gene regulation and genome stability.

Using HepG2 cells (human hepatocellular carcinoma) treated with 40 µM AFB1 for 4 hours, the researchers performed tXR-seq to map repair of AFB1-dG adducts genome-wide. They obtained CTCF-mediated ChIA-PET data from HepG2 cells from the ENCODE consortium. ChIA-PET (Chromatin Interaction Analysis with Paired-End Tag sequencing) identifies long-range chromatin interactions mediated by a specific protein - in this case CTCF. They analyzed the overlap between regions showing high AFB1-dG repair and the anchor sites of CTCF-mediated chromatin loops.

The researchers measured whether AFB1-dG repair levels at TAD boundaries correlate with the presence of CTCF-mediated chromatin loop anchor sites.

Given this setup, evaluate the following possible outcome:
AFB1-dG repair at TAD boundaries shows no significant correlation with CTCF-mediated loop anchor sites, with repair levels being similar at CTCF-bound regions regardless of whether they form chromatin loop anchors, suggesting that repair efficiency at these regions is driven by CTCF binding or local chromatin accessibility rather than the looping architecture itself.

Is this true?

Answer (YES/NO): NO